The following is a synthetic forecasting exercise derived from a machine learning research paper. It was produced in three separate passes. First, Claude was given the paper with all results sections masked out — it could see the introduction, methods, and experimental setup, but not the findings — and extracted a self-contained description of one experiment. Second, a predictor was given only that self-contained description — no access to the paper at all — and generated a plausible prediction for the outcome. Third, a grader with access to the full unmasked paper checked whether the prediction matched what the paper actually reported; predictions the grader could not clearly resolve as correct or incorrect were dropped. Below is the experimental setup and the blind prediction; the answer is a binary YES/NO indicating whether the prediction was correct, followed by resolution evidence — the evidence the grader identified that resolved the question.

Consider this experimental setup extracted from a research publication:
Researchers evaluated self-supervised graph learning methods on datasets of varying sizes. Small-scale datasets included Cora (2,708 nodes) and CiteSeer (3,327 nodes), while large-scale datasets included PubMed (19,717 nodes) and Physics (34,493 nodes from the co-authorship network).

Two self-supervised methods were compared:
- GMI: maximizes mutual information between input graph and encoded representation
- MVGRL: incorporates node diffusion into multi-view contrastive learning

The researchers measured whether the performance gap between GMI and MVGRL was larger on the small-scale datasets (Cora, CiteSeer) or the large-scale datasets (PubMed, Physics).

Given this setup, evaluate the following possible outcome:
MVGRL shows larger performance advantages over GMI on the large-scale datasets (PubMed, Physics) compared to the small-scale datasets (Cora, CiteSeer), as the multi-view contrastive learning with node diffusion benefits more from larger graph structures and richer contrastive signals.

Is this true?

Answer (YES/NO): YES